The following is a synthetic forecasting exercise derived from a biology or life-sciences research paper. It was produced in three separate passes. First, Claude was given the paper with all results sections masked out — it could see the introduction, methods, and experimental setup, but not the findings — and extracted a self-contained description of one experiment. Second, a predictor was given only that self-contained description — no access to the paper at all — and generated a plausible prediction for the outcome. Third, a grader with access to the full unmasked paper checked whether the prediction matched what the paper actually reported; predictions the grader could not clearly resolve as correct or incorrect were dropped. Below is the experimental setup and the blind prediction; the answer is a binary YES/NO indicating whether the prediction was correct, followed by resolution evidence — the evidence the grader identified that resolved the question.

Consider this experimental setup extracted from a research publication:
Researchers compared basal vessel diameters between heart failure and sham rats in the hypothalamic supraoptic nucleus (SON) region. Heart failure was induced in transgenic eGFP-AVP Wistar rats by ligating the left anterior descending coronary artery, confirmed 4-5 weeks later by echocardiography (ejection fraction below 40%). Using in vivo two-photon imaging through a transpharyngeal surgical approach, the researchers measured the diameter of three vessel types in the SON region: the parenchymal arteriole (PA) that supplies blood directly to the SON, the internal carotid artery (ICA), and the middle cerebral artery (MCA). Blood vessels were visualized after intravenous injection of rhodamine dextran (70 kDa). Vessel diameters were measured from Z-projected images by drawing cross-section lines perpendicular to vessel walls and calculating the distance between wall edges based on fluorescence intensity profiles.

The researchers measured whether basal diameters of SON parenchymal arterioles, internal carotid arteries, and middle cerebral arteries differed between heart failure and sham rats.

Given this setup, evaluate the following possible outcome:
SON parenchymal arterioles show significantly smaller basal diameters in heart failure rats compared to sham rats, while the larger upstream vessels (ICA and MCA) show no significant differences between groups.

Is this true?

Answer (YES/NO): NO